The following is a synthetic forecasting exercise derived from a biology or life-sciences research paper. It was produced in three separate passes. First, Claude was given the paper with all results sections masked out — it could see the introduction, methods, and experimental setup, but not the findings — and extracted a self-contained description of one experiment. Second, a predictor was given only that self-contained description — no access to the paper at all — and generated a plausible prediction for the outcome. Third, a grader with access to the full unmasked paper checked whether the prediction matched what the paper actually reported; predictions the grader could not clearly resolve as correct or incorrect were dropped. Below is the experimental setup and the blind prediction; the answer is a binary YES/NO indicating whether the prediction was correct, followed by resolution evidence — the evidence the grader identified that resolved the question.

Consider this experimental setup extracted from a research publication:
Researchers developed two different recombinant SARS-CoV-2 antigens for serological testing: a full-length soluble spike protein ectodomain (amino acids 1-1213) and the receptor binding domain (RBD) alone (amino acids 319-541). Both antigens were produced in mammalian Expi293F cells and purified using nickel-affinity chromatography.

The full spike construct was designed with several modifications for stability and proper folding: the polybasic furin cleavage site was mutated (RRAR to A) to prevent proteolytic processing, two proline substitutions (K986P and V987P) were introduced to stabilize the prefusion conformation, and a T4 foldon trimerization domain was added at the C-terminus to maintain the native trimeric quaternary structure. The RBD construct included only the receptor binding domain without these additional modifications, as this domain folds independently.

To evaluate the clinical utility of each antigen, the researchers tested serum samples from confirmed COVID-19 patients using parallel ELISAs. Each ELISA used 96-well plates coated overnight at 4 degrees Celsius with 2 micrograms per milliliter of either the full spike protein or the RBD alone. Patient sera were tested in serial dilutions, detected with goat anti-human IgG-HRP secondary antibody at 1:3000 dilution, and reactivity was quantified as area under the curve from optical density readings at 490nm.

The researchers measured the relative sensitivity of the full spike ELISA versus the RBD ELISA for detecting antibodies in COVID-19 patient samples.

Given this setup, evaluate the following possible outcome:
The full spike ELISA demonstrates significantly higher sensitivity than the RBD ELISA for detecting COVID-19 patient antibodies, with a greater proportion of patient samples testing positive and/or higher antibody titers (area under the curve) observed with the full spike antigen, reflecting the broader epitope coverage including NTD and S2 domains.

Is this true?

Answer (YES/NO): YES